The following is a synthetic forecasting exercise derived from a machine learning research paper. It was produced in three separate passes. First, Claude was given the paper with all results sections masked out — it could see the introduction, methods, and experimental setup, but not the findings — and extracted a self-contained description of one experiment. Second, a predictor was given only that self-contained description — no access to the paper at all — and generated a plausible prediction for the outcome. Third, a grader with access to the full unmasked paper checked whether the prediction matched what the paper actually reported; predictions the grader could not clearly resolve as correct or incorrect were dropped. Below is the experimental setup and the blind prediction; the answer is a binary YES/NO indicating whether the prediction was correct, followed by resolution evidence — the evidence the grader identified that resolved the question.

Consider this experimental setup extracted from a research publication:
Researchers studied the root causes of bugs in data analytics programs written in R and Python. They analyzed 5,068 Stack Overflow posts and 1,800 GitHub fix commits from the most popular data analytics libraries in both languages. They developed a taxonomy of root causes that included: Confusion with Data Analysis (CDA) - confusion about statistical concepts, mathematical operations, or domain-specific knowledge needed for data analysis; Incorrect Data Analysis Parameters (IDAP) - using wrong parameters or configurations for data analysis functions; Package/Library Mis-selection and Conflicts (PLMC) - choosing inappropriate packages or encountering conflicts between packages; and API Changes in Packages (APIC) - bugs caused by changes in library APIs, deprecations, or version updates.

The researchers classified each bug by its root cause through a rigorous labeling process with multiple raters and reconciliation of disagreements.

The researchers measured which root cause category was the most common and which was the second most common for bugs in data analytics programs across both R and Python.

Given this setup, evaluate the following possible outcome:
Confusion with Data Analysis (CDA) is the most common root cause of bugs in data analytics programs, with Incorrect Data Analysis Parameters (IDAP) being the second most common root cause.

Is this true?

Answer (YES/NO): YES